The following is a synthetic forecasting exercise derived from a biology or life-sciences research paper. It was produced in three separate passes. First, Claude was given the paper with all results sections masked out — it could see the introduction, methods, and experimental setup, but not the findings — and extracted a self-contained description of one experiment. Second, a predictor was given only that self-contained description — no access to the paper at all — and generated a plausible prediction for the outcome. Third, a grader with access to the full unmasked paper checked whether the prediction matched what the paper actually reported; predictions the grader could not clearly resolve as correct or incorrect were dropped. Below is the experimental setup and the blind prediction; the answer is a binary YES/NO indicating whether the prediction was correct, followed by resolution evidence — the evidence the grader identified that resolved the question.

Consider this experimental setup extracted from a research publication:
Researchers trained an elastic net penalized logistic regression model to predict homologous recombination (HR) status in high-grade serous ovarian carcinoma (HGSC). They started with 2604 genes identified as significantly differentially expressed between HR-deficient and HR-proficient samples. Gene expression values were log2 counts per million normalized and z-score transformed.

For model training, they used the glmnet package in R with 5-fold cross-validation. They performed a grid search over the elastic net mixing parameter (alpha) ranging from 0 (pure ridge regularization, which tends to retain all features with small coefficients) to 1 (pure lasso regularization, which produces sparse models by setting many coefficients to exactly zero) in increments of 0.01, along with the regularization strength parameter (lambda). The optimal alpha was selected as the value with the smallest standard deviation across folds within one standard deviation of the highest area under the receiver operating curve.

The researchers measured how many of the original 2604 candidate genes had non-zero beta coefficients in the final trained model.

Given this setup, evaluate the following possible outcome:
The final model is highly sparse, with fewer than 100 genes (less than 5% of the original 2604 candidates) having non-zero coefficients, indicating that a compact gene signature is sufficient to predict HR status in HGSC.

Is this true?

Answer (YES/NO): NO